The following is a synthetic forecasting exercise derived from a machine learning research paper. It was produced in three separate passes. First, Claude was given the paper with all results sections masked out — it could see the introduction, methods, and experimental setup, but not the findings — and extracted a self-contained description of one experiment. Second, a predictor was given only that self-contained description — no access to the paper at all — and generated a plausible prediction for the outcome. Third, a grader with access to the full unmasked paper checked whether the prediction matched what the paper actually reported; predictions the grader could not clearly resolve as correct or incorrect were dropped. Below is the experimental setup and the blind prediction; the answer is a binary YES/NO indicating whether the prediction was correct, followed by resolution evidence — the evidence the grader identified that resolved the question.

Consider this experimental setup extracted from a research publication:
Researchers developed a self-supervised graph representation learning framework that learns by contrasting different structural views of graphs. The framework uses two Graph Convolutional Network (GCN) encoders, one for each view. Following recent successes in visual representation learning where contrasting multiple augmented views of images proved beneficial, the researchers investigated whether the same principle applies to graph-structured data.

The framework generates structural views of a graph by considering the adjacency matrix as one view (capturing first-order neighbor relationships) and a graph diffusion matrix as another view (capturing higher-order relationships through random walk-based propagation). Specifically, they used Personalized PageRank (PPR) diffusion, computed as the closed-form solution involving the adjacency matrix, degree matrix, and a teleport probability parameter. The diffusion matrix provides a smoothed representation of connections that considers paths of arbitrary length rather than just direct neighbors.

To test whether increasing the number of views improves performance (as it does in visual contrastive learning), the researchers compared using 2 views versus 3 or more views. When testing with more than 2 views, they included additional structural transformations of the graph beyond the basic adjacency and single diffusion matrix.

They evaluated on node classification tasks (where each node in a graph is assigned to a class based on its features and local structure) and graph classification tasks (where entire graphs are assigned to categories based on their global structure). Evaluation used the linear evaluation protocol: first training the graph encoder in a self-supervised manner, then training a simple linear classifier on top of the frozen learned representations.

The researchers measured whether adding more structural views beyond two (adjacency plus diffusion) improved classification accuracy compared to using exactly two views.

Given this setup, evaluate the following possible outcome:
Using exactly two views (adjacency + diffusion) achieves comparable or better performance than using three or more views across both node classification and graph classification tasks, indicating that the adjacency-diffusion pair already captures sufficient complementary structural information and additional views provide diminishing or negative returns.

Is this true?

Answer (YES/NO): YES